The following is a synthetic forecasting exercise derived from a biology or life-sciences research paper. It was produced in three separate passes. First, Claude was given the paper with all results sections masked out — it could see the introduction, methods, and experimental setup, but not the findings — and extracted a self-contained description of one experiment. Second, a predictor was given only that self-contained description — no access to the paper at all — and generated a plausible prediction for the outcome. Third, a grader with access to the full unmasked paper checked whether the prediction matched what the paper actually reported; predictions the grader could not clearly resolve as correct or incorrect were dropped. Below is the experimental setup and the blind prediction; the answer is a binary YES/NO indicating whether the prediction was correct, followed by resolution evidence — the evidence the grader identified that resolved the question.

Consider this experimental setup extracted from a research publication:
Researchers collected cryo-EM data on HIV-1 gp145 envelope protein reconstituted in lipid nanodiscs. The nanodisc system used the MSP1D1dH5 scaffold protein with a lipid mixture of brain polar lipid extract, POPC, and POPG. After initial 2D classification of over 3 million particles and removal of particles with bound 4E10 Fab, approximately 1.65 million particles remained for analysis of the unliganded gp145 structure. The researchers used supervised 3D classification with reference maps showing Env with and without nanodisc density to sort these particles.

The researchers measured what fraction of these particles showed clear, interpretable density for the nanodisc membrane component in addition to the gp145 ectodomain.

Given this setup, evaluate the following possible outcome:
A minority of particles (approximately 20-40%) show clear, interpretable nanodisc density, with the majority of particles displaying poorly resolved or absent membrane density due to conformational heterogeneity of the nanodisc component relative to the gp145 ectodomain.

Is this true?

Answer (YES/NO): NO